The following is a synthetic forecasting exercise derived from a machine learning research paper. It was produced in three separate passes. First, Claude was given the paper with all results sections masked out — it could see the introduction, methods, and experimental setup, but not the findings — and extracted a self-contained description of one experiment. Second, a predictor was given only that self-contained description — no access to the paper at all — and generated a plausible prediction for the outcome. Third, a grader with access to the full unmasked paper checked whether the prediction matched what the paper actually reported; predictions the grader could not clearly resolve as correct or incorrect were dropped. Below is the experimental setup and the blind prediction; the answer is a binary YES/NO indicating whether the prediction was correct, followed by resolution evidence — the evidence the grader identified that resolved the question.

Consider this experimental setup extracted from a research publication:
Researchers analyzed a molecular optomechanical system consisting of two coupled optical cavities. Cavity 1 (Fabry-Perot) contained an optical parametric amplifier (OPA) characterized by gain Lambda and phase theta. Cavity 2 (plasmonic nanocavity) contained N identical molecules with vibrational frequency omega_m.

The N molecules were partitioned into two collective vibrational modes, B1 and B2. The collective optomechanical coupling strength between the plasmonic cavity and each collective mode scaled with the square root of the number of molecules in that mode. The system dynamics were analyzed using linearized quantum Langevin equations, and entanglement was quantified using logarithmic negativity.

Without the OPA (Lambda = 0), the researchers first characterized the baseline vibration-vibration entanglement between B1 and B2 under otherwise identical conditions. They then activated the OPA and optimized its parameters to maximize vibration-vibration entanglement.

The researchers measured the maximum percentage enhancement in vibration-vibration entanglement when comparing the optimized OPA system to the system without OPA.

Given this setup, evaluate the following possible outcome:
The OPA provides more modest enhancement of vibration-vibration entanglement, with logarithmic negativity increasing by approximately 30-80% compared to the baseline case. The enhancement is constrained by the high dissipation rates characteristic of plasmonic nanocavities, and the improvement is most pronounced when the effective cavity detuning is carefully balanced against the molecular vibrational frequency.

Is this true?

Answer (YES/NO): YES